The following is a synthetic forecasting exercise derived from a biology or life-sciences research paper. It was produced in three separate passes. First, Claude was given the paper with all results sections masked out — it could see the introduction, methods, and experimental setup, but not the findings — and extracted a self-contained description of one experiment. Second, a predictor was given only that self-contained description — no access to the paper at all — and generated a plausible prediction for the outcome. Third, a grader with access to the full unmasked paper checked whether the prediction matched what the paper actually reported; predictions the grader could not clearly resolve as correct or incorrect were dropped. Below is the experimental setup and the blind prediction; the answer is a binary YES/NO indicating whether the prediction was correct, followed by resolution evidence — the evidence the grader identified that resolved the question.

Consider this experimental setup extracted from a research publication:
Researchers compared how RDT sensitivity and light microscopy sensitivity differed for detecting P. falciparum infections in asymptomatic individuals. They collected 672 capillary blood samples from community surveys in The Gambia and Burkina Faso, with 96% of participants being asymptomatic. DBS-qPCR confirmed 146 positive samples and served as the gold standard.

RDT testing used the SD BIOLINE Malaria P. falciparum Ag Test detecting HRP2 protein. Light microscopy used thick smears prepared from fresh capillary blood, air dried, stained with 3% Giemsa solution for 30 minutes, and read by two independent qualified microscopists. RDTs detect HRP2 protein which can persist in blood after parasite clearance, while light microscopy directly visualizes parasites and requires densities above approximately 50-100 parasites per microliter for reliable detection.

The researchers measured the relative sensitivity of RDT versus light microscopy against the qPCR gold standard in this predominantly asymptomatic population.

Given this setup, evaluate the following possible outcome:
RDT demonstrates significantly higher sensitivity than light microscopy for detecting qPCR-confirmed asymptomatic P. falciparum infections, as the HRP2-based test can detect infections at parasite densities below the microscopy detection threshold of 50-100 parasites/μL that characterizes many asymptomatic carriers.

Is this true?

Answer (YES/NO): NO